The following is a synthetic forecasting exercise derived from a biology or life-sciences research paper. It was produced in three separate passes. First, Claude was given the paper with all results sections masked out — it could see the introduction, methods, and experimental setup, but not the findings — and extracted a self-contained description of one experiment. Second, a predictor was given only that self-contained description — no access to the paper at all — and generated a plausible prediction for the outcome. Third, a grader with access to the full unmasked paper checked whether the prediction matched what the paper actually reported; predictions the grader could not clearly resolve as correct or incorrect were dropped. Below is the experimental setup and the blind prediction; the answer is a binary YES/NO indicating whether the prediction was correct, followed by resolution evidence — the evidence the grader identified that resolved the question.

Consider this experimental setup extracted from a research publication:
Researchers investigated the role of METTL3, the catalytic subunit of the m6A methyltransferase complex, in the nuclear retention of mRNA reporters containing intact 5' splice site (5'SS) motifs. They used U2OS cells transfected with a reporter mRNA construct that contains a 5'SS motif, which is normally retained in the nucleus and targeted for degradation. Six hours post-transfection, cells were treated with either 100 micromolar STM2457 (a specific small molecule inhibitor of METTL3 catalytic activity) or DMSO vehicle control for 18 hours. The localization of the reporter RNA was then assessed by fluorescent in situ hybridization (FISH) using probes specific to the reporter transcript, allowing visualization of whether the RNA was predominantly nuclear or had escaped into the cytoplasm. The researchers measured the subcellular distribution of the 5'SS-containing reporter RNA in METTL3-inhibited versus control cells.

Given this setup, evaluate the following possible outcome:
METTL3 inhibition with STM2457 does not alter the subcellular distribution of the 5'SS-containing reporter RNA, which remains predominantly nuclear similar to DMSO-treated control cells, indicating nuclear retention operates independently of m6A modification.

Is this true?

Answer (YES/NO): NO